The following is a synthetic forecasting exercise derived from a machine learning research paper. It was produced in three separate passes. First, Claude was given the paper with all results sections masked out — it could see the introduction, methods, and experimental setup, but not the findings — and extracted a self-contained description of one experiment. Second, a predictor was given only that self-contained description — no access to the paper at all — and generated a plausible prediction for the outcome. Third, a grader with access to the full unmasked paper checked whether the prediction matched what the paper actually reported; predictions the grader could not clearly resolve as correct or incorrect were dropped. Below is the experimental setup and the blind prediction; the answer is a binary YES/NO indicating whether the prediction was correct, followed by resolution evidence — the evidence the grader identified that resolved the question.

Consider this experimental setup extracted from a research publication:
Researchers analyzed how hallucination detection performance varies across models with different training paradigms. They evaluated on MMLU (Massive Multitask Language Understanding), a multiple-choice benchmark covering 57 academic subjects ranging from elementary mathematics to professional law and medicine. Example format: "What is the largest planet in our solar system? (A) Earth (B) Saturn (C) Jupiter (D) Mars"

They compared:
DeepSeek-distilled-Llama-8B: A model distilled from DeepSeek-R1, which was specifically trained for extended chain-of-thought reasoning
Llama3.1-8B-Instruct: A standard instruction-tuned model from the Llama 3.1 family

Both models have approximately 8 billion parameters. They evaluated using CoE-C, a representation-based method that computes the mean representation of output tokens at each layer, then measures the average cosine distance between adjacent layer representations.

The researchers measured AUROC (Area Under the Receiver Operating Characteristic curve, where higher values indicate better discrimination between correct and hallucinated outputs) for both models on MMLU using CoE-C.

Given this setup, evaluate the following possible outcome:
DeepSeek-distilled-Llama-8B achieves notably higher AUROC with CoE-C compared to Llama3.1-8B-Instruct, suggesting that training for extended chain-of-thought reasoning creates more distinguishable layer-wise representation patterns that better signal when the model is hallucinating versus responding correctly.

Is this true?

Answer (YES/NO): YES